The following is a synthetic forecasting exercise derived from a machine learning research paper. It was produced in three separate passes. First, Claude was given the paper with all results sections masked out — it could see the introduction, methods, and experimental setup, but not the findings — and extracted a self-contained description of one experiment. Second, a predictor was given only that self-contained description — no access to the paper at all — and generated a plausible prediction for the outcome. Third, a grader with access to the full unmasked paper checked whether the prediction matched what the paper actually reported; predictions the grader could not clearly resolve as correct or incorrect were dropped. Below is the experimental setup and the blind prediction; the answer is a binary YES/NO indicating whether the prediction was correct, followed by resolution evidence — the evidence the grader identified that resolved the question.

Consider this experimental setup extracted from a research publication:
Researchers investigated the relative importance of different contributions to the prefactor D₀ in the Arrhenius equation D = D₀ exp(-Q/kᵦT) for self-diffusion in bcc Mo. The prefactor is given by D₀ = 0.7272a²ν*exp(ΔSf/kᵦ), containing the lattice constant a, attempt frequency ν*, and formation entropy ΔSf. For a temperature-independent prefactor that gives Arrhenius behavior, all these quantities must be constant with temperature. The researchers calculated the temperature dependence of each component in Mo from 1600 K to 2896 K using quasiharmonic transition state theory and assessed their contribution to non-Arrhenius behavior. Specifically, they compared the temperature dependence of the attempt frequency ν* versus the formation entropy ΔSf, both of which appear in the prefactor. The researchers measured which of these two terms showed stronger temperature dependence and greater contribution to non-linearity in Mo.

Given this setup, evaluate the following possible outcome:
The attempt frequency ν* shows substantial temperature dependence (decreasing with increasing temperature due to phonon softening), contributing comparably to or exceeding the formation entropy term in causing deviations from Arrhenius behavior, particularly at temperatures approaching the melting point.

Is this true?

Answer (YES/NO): NO